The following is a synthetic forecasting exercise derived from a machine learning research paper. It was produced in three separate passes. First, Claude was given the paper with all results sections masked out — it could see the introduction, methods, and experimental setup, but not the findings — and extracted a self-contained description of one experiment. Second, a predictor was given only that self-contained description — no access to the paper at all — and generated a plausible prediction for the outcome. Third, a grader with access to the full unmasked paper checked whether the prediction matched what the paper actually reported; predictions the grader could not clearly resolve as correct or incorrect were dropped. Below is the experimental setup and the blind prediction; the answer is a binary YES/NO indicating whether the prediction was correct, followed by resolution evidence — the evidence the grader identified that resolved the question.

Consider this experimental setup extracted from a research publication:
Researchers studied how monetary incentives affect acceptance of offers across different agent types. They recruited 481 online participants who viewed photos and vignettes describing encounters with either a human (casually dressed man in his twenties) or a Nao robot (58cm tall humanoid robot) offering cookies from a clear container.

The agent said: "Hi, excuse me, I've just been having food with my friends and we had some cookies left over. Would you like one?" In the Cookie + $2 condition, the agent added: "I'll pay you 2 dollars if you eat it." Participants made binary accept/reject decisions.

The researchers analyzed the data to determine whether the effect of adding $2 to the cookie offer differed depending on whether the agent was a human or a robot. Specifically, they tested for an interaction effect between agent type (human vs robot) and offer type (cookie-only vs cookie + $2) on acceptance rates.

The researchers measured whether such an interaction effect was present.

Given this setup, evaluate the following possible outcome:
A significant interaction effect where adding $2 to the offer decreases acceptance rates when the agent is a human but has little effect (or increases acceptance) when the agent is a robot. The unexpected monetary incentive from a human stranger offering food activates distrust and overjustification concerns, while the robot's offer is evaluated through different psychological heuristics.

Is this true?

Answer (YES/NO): NO